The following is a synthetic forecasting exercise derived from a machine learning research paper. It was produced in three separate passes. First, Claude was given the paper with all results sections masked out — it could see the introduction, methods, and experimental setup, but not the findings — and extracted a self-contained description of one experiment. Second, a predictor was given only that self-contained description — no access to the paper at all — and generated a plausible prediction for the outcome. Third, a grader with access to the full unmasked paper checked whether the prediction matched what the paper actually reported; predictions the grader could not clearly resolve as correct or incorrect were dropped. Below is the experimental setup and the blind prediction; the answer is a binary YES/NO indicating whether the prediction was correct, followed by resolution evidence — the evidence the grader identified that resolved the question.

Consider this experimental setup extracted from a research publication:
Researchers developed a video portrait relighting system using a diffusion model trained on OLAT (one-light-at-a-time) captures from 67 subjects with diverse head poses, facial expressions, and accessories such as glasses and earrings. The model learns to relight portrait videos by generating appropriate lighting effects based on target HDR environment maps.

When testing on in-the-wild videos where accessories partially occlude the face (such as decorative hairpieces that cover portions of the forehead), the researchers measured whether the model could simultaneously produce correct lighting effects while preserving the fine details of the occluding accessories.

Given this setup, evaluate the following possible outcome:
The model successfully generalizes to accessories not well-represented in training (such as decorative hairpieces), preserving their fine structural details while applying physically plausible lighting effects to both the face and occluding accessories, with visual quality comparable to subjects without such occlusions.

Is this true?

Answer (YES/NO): NO